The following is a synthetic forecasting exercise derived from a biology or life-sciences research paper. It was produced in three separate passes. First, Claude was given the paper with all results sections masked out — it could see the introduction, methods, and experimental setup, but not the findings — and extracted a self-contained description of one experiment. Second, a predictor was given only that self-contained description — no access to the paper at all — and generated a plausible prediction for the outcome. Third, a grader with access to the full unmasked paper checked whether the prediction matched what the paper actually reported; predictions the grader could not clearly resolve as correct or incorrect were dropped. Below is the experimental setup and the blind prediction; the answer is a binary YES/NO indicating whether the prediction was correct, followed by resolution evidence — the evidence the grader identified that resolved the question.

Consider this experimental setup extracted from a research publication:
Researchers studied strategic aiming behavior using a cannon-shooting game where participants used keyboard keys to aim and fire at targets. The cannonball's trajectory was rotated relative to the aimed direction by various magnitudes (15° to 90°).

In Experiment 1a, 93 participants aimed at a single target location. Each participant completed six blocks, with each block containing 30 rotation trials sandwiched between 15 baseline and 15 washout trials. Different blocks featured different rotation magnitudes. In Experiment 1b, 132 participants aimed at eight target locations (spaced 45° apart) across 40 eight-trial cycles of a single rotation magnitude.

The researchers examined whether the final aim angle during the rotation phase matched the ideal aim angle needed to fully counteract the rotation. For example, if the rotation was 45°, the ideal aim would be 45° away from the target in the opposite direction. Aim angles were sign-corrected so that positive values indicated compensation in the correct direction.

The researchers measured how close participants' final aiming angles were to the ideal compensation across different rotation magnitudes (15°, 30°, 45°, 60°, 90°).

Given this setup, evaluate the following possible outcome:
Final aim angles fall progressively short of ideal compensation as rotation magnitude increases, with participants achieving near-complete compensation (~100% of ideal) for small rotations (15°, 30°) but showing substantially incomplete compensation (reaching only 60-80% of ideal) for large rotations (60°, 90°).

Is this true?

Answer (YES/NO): NO